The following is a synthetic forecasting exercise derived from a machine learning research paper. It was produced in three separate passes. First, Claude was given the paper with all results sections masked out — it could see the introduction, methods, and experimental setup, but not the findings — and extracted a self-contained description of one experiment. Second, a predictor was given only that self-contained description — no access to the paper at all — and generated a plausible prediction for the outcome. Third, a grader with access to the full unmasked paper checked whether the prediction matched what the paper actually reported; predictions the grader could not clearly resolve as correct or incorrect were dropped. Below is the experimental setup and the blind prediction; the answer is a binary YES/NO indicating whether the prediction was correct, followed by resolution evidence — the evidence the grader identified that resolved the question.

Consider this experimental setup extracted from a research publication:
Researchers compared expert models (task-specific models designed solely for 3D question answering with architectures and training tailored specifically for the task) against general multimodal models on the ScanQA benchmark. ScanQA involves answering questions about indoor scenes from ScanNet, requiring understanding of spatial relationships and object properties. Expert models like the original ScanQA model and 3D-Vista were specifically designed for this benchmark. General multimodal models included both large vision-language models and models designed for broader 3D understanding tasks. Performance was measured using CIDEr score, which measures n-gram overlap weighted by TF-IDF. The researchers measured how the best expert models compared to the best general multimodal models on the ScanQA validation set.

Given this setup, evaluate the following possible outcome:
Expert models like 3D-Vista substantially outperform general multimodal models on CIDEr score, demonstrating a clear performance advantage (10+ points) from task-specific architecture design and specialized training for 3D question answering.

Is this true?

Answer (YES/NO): NO